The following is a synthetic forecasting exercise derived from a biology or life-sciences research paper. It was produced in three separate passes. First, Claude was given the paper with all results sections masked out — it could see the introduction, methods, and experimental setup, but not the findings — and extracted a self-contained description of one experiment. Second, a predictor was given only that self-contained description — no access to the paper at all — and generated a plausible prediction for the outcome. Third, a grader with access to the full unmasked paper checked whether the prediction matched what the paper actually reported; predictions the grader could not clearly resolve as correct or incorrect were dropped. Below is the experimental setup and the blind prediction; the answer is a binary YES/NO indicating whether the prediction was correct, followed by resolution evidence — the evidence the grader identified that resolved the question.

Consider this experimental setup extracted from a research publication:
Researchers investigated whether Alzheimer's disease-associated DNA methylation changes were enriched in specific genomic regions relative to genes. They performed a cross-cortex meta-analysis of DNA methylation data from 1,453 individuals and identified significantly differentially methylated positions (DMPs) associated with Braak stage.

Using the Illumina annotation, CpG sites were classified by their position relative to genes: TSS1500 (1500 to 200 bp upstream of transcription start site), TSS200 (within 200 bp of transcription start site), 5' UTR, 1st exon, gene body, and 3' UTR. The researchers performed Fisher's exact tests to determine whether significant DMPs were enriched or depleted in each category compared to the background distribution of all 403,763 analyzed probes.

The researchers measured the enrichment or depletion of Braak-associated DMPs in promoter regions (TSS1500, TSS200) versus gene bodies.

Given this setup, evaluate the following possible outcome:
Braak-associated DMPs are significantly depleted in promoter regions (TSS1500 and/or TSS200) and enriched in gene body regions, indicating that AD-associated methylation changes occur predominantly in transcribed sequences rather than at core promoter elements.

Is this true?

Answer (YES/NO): YES